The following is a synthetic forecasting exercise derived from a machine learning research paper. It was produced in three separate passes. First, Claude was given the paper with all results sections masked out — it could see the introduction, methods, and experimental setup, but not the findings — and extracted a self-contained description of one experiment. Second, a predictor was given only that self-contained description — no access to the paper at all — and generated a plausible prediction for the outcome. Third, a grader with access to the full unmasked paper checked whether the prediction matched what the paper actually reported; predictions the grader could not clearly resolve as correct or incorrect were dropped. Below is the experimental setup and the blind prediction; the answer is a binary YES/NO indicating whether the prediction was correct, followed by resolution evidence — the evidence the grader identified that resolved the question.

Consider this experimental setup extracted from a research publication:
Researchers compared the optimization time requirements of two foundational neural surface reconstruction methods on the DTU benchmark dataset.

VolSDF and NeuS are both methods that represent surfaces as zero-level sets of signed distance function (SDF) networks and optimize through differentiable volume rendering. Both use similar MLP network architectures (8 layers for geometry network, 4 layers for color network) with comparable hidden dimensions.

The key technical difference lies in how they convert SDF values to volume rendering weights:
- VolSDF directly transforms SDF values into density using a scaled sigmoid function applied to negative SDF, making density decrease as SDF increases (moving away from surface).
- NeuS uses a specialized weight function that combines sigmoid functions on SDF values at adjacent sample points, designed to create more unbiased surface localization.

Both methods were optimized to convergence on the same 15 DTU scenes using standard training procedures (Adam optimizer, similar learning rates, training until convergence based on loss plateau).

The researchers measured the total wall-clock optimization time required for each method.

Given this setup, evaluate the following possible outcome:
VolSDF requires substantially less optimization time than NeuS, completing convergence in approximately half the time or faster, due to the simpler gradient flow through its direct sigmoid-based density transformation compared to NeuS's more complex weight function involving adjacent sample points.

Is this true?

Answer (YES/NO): NO